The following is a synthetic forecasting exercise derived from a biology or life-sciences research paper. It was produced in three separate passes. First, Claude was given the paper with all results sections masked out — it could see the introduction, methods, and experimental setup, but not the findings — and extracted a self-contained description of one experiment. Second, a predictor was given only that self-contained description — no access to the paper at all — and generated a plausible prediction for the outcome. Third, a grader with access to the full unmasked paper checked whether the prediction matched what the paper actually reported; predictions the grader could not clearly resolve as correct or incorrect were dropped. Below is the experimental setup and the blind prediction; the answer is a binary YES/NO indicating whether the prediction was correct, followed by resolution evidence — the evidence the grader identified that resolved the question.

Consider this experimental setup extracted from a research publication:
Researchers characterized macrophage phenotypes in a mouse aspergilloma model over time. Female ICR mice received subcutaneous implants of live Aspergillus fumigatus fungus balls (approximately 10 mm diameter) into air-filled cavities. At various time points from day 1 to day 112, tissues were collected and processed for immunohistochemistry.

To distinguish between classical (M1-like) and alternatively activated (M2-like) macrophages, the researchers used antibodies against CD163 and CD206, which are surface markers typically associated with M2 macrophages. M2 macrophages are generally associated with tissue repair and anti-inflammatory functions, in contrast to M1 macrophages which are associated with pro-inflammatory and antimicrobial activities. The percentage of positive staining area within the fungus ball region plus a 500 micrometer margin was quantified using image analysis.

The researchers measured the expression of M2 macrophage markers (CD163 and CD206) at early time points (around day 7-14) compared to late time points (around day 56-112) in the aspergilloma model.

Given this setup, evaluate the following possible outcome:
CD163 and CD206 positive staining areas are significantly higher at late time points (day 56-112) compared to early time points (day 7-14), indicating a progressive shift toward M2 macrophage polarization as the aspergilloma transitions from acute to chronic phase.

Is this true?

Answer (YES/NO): NO